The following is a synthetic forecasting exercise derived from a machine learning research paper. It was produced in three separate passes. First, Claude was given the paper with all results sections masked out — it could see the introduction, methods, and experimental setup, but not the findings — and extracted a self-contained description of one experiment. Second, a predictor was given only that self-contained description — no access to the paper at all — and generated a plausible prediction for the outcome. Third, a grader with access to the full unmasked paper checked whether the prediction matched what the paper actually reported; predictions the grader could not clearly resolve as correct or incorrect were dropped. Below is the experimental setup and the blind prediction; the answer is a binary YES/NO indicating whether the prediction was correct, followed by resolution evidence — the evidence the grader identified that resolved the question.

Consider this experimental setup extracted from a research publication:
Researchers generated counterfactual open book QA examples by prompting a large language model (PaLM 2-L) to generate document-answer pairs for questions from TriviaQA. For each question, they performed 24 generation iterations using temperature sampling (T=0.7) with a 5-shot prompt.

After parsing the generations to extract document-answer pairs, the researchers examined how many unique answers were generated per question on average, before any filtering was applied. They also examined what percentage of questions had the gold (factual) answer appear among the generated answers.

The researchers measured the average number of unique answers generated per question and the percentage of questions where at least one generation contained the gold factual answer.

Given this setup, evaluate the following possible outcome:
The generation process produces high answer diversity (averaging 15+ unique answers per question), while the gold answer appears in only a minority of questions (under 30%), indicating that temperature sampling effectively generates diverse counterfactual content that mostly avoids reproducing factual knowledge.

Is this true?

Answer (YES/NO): NO